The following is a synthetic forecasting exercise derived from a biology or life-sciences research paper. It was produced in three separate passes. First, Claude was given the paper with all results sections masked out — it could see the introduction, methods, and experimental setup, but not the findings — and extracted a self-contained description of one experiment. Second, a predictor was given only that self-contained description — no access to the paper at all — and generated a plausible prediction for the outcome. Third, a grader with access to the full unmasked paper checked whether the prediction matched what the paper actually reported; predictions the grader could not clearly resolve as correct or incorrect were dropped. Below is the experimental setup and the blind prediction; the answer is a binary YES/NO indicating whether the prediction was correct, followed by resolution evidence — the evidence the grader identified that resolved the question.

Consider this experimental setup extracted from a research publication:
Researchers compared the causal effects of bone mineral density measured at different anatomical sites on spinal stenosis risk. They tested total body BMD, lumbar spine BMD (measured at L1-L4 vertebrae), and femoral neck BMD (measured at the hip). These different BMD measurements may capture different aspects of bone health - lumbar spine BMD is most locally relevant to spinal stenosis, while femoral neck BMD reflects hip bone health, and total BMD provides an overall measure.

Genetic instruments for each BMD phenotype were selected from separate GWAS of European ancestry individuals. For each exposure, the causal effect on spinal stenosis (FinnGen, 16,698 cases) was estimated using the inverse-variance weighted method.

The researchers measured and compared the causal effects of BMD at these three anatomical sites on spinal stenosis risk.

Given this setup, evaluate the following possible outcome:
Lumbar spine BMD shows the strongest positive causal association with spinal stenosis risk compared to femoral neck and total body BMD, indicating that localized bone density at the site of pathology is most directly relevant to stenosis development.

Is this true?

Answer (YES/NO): NO